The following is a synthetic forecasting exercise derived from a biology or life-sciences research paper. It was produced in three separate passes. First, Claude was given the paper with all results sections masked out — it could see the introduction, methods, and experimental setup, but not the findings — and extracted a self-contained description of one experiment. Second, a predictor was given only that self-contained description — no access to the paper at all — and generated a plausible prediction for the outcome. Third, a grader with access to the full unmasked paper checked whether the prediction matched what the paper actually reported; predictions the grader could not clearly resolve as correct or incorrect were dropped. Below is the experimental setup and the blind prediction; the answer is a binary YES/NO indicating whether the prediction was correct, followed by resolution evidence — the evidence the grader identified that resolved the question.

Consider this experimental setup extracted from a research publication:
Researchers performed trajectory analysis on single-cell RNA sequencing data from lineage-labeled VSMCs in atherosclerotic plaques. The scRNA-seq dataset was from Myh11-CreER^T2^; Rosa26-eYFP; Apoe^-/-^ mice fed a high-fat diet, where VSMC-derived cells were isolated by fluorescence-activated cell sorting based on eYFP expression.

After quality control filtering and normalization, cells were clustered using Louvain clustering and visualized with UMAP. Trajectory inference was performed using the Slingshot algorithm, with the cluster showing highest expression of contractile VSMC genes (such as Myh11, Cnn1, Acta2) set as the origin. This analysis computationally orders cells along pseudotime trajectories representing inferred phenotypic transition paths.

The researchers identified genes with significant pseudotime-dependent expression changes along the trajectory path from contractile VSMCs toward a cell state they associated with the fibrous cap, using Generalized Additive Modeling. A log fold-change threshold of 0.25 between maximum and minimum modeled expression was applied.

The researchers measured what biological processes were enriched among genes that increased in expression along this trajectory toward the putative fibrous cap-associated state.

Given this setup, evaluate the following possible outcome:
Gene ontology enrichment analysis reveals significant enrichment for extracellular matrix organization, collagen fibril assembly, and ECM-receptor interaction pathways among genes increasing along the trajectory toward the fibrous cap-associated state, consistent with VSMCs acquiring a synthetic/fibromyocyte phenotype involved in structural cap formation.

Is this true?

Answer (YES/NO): YES